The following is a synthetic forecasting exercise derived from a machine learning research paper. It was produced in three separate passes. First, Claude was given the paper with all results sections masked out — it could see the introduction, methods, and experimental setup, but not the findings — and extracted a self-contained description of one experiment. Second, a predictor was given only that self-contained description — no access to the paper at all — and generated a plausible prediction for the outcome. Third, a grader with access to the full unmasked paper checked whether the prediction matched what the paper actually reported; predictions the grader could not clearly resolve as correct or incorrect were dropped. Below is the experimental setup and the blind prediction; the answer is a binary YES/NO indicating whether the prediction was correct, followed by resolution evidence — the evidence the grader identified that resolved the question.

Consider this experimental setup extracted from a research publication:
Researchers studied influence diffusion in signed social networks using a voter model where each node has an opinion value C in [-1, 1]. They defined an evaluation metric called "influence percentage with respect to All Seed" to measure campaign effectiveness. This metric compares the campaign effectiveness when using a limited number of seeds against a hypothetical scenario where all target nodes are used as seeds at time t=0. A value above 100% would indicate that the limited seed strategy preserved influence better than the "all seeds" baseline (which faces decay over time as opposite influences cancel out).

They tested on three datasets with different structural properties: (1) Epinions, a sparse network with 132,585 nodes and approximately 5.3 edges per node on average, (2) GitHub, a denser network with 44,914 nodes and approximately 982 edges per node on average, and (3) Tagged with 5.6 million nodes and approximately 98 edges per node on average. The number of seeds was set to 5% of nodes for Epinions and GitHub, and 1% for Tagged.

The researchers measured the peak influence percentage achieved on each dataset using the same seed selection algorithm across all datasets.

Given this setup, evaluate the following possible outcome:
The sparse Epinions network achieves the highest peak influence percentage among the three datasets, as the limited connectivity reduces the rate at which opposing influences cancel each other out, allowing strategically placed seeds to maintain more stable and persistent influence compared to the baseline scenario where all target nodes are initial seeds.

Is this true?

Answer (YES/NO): YES